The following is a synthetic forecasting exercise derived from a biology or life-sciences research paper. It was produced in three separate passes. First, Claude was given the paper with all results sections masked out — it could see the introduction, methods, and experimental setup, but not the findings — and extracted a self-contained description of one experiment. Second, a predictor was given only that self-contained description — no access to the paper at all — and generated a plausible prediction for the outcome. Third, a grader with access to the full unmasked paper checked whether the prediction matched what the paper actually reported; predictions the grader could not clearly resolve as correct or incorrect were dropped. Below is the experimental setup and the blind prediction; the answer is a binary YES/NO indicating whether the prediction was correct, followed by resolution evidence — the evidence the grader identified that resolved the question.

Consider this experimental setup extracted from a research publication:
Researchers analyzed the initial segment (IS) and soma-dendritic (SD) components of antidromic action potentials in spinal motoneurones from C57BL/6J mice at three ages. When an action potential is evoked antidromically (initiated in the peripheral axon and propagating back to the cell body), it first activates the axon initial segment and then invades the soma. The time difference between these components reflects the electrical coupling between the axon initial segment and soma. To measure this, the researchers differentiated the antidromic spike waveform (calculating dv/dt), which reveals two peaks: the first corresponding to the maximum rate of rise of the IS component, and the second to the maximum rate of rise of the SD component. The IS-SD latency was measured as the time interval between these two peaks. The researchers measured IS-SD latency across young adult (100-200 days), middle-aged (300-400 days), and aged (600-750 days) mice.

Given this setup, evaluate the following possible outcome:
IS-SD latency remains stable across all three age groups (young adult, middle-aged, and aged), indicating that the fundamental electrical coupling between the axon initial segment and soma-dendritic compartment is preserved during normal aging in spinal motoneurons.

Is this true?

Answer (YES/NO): YES